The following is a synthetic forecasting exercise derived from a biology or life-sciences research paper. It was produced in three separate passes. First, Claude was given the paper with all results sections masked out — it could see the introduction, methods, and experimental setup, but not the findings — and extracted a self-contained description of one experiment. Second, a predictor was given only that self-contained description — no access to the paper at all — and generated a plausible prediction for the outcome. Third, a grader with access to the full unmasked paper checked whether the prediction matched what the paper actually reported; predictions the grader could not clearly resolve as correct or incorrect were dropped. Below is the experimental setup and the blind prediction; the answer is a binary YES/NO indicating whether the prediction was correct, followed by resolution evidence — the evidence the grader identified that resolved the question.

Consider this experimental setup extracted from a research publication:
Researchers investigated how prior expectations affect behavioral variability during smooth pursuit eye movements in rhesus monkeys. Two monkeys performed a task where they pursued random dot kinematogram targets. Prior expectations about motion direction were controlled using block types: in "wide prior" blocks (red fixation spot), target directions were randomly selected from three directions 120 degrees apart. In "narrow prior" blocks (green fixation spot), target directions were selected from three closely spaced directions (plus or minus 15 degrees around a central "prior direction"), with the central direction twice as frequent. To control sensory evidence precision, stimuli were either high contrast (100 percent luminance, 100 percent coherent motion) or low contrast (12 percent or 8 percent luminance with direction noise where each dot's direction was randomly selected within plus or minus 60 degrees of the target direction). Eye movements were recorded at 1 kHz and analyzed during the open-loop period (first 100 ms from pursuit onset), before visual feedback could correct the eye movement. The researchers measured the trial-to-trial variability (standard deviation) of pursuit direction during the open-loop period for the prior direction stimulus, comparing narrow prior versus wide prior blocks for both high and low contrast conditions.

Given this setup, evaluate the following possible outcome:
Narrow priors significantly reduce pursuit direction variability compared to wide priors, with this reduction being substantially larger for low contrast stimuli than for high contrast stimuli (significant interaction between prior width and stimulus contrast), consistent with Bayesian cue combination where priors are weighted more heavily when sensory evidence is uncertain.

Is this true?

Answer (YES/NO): YES